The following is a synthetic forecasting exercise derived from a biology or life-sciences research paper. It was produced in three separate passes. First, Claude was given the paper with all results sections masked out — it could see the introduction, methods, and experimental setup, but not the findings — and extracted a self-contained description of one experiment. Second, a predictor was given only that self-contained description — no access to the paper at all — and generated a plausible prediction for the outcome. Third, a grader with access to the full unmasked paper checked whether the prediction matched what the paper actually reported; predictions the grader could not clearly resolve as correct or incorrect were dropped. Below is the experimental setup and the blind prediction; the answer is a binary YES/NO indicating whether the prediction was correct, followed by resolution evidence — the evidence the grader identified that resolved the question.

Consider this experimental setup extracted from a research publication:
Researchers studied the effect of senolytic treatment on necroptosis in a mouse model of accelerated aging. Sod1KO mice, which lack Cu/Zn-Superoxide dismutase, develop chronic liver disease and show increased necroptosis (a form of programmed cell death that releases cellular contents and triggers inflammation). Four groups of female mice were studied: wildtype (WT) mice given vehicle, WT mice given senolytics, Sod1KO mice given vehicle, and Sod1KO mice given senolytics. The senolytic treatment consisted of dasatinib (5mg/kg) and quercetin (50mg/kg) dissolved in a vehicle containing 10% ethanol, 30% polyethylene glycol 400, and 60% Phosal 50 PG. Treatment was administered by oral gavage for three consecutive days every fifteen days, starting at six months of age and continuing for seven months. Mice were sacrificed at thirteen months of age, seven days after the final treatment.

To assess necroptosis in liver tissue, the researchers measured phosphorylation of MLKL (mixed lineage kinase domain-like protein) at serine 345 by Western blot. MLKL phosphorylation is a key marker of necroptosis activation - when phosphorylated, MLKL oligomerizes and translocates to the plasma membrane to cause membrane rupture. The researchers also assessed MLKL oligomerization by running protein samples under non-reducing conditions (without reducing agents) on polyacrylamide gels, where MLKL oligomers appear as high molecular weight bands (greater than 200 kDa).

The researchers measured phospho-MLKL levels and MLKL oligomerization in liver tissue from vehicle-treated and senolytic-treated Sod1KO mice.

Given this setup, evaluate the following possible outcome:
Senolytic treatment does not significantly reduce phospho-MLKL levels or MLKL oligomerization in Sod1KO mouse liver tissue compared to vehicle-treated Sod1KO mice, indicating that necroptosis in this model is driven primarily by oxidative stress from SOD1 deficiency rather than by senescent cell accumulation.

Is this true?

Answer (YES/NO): NO